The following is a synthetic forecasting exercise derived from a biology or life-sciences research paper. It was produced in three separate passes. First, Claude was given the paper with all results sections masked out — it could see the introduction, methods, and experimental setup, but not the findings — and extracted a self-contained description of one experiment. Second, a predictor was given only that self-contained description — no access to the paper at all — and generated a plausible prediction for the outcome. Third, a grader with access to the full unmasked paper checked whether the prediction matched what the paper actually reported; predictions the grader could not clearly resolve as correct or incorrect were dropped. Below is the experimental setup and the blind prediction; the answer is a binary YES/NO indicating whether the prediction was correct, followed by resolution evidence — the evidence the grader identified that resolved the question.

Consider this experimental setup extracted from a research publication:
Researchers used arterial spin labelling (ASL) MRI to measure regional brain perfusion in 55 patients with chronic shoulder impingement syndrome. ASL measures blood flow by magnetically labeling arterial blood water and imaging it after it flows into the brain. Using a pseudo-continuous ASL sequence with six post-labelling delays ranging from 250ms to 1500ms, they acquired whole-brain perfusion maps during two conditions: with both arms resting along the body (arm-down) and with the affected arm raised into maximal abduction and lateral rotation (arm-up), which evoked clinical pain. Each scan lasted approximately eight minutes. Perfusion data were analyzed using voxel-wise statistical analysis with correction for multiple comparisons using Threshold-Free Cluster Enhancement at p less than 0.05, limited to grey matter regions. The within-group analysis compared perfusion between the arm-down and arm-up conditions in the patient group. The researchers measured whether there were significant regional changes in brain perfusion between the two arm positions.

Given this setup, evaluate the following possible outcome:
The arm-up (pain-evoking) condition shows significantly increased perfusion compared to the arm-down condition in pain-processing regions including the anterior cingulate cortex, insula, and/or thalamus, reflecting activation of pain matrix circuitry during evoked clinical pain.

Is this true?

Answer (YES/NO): YES